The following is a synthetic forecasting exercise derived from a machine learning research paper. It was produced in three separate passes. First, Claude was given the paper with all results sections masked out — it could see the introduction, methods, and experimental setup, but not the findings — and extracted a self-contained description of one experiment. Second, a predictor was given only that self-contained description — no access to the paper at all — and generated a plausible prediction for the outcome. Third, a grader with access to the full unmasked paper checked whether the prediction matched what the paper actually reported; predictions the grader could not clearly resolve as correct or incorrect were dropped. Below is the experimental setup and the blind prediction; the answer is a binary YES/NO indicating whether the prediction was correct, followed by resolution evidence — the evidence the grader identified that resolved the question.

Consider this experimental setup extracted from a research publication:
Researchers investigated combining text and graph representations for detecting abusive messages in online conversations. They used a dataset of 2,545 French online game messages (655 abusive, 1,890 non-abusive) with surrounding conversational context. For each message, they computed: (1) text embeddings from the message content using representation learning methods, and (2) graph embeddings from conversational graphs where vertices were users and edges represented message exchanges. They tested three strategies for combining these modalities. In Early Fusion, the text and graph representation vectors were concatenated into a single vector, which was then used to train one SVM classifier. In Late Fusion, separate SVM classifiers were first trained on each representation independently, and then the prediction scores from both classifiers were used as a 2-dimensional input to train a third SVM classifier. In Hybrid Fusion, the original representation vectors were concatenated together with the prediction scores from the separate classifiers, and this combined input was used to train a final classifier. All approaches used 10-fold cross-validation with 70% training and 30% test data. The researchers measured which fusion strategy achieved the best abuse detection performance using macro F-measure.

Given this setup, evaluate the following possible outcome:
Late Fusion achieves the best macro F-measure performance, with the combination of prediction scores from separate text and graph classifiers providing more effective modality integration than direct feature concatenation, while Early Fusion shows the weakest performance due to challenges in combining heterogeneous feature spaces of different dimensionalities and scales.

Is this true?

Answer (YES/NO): NO